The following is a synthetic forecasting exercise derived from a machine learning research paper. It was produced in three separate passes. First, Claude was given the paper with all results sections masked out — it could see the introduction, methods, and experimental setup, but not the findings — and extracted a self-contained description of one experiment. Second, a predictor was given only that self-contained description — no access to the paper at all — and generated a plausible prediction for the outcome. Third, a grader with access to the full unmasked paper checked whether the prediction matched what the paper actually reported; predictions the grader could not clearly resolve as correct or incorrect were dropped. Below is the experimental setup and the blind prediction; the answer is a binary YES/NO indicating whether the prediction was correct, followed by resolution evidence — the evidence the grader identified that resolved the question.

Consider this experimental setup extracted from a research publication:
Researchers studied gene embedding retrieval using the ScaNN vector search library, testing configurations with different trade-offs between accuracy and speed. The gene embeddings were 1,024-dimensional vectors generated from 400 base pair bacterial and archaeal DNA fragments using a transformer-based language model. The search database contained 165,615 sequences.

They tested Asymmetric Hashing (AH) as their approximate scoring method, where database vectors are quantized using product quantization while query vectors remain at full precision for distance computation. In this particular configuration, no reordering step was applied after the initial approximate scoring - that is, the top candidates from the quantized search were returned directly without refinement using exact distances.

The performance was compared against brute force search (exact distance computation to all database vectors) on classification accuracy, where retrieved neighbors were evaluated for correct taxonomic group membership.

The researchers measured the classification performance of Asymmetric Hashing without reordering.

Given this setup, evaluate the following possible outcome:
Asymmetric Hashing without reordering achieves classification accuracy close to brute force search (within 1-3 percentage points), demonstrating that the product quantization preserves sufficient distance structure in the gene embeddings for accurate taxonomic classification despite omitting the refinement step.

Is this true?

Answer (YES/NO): NO